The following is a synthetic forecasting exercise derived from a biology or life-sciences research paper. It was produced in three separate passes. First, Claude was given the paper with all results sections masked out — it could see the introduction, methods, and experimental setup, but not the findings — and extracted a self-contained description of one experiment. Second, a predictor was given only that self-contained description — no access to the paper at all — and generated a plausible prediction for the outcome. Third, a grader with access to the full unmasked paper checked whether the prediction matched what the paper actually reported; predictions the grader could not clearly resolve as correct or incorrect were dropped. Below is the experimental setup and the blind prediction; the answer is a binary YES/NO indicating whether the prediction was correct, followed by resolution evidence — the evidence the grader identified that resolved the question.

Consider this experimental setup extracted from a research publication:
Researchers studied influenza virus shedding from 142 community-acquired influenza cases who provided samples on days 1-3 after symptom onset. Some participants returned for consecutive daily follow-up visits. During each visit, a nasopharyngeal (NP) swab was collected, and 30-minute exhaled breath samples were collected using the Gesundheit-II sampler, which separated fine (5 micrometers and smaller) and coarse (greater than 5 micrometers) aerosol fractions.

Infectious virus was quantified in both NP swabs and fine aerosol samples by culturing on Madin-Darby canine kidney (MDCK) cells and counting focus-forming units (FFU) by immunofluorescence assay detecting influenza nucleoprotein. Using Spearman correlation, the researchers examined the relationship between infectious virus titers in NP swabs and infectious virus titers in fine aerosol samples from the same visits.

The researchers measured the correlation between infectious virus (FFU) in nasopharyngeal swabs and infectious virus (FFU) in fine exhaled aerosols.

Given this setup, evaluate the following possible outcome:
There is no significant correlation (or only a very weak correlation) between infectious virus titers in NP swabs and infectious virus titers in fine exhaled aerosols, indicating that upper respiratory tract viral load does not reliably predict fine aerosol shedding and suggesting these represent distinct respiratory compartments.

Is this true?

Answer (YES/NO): YES